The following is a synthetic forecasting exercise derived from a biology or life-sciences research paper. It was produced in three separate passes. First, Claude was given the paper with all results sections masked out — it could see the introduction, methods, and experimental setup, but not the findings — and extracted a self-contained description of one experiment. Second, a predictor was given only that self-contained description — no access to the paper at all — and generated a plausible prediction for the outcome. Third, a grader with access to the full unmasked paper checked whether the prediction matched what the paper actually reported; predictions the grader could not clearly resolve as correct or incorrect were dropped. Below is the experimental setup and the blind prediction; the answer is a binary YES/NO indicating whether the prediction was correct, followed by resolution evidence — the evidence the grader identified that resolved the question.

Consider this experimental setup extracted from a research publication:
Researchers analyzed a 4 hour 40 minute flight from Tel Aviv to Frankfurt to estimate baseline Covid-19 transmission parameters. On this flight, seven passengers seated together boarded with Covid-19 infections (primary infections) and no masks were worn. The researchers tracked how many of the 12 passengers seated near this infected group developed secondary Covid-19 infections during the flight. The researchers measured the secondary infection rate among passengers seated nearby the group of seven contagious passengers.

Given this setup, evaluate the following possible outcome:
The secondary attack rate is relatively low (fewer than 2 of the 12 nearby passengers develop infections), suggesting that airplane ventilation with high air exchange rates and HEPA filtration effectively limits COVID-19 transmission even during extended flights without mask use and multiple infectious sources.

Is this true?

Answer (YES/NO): NO